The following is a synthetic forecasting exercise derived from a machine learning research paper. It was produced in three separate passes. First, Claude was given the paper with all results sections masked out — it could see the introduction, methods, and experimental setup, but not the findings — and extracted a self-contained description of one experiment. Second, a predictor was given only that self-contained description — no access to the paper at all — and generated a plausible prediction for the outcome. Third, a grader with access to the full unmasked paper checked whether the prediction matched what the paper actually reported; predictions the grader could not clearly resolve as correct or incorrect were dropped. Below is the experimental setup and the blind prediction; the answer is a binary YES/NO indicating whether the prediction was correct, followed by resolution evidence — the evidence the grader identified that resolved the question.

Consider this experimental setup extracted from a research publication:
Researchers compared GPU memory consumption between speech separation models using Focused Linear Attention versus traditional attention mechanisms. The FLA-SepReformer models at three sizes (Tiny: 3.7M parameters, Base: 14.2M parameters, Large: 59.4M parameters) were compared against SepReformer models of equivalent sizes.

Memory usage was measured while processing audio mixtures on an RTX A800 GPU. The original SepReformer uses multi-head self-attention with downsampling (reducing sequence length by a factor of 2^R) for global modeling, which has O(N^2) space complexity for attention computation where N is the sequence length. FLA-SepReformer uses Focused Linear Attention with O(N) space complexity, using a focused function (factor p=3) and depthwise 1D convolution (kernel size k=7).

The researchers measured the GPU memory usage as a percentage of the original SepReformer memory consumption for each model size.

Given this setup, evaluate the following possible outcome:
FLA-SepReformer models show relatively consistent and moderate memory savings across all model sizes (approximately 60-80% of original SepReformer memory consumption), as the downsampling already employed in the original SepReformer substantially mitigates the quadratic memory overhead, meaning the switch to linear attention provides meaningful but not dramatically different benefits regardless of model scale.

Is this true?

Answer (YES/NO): NO